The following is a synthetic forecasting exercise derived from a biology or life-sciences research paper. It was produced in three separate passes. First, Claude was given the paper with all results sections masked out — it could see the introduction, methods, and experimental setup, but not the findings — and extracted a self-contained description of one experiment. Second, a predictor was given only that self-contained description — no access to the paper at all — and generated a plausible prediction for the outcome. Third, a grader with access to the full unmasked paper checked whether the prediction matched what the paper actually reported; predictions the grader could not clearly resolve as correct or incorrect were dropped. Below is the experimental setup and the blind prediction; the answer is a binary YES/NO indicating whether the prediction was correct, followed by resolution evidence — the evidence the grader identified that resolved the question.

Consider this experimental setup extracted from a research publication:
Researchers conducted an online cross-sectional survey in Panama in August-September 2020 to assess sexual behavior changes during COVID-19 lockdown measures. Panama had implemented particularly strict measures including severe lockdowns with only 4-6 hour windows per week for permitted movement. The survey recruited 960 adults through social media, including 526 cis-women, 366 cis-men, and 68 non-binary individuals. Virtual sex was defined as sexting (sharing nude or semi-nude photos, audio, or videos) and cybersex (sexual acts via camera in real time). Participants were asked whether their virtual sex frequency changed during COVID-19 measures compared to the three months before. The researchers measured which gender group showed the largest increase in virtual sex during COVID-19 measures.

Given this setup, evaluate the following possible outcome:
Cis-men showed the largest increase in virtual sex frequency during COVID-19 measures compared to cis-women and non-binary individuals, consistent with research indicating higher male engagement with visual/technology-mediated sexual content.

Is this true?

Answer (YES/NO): YES